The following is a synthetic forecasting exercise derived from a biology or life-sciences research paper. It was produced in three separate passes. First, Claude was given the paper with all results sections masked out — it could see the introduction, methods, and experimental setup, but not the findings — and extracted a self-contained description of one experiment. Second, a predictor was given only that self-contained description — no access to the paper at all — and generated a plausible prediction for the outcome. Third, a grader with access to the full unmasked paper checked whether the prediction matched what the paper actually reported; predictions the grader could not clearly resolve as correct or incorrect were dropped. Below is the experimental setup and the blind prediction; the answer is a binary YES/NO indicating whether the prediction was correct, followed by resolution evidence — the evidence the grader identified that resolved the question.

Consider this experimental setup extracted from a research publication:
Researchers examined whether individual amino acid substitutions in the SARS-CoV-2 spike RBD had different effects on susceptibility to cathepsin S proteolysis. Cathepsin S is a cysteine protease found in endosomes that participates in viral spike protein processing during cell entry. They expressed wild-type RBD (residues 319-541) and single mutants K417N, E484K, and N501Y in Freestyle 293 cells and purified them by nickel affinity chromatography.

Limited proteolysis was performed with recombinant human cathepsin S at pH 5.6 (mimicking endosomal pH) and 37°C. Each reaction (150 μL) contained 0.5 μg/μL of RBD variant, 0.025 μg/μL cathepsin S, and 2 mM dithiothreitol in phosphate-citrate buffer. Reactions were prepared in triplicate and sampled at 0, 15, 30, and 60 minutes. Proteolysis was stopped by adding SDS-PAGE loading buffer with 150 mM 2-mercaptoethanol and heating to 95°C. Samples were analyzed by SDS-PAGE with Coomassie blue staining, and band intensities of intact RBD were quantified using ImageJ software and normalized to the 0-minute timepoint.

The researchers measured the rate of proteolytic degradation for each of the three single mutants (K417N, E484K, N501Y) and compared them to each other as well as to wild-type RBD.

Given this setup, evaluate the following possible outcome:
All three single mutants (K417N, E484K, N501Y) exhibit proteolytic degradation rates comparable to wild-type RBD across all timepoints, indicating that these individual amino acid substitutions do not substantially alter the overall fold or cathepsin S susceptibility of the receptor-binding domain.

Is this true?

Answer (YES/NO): NO